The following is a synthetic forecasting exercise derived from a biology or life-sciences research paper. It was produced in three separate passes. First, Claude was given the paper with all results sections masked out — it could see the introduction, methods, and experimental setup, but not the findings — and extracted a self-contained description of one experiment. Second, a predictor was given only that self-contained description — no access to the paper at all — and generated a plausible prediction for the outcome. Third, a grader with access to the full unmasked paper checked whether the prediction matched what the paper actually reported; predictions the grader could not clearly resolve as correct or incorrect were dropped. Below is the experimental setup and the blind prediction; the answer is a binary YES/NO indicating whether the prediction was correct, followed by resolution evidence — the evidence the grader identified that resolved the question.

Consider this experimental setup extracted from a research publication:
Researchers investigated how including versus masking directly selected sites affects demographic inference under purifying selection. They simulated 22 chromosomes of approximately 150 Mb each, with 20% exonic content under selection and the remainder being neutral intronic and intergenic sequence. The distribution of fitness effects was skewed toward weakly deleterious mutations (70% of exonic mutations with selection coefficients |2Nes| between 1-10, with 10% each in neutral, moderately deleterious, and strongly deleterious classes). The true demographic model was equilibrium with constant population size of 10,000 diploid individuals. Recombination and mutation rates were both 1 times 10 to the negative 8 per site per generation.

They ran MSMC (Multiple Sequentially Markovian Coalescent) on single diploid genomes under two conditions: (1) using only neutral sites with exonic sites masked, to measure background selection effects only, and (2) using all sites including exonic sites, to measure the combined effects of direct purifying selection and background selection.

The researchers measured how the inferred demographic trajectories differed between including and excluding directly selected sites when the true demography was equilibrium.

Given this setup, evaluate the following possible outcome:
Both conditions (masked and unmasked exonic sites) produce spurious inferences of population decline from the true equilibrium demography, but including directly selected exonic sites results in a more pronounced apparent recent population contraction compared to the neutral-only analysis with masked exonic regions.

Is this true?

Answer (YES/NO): NO